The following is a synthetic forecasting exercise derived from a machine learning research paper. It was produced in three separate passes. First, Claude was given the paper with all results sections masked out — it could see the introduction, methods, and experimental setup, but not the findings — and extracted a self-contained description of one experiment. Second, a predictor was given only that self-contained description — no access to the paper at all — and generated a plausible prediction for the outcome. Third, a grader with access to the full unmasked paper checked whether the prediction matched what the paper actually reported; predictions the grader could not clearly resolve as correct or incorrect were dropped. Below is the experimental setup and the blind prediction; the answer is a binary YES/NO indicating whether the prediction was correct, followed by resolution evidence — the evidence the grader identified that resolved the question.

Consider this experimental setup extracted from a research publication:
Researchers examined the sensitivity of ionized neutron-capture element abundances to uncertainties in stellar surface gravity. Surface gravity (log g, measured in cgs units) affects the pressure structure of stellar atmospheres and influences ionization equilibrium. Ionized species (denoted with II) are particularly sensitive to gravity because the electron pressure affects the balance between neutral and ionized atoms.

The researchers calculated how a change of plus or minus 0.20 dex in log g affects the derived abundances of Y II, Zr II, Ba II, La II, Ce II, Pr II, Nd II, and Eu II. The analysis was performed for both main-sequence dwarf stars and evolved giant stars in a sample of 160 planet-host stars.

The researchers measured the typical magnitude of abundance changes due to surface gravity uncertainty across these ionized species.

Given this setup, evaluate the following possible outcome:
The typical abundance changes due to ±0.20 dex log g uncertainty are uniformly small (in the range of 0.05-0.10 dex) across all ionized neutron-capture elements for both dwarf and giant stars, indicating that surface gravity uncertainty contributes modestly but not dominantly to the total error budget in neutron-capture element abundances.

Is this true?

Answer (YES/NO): NO